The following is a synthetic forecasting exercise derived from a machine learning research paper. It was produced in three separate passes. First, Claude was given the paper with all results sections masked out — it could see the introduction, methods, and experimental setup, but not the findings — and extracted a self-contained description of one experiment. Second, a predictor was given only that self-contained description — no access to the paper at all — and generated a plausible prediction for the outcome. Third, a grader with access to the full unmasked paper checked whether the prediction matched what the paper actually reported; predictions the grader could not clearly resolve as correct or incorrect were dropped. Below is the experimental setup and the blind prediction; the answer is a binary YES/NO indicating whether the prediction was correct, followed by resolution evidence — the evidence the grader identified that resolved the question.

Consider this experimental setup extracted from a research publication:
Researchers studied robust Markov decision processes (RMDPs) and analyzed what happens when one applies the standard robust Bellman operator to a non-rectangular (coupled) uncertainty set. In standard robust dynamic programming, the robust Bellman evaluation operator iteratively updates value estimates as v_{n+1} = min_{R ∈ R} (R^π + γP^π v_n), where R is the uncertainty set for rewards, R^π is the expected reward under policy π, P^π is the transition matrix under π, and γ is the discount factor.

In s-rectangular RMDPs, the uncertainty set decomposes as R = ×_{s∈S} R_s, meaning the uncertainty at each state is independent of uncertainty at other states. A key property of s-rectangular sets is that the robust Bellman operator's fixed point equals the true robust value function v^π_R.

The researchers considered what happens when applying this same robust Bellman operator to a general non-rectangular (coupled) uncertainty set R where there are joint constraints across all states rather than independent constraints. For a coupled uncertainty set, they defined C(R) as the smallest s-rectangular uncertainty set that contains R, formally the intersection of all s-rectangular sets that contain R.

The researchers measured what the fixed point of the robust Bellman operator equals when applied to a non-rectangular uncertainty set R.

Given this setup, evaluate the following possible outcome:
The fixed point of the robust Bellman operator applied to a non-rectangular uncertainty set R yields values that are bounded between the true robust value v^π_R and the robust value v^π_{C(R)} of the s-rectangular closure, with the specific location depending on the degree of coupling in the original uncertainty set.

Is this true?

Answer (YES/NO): NO